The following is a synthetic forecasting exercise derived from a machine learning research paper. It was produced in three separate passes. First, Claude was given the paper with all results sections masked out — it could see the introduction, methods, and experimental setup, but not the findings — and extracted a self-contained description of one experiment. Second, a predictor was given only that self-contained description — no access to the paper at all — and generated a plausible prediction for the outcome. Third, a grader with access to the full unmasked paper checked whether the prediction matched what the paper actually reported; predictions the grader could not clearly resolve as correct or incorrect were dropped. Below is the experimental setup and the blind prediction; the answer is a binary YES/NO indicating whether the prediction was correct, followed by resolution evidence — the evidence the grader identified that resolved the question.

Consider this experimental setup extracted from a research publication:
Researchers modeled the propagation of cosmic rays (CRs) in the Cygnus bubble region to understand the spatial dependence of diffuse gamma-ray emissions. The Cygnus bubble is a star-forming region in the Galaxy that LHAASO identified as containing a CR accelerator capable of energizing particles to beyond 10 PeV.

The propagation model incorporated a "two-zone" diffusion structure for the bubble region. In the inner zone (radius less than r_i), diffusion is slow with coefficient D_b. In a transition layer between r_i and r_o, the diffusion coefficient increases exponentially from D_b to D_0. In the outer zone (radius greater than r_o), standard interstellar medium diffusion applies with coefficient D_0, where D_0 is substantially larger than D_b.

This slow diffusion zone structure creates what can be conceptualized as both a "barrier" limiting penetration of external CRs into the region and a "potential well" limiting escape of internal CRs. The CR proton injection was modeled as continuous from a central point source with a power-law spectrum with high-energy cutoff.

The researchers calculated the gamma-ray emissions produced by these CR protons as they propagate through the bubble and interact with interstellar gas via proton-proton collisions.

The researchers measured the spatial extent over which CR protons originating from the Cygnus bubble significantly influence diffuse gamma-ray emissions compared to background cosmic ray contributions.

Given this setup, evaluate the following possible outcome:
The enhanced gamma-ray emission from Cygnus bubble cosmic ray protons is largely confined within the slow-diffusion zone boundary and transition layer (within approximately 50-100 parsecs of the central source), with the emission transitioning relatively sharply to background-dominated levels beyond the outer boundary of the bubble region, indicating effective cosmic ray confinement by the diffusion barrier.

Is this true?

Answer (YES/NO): NO